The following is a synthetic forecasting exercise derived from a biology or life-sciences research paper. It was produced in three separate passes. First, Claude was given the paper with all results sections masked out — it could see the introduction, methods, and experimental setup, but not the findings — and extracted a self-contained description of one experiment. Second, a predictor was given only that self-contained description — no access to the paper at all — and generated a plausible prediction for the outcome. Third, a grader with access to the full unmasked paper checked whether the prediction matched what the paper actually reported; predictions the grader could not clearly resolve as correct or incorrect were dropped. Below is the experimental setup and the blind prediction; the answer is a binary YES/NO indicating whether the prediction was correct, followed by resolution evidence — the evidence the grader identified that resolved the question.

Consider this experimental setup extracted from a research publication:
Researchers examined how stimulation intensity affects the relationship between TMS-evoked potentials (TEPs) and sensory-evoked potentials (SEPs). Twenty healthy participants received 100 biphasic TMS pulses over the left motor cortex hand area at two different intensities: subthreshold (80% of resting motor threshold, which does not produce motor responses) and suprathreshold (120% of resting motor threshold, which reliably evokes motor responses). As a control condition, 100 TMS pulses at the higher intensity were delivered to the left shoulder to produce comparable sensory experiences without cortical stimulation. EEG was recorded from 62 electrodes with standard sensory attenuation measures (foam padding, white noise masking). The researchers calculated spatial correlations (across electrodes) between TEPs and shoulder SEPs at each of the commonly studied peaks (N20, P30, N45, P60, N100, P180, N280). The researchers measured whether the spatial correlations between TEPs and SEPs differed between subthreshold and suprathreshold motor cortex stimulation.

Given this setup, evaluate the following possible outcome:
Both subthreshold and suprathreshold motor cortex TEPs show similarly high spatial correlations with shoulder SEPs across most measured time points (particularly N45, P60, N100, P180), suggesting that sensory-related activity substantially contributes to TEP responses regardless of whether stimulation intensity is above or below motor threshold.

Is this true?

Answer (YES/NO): NO